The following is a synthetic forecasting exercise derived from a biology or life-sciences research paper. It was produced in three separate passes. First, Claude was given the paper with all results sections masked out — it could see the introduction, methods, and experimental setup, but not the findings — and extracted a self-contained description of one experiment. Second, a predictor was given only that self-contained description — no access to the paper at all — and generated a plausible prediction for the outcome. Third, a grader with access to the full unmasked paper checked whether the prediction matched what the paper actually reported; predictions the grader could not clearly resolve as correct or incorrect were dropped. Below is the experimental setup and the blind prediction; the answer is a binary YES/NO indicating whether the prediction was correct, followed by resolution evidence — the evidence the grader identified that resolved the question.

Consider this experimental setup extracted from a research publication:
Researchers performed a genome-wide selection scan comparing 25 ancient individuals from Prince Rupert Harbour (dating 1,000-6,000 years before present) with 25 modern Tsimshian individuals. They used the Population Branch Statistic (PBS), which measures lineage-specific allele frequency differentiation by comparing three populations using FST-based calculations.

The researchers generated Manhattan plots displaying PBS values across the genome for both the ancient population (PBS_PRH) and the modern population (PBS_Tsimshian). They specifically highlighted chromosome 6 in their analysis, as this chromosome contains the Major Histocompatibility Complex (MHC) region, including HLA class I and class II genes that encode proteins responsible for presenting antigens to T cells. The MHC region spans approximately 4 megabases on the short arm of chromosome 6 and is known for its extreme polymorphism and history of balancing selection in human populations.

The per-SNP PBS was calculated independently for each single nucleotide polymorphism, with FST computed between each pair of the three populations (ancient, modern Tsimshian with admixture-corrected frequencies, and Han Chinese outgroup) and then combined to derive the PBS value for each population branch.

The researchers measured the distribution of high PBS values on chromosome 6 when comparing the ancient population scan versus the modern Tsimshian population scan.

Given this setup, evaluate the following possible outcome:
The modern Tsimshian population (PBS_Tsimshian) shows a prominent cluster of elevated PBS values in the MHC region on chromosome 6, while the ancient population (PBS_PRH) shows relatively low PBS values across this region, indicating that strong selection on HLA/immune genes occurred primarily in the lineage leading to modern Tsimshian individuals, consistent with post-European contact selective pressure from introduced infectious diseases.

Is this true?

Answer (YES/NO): NO